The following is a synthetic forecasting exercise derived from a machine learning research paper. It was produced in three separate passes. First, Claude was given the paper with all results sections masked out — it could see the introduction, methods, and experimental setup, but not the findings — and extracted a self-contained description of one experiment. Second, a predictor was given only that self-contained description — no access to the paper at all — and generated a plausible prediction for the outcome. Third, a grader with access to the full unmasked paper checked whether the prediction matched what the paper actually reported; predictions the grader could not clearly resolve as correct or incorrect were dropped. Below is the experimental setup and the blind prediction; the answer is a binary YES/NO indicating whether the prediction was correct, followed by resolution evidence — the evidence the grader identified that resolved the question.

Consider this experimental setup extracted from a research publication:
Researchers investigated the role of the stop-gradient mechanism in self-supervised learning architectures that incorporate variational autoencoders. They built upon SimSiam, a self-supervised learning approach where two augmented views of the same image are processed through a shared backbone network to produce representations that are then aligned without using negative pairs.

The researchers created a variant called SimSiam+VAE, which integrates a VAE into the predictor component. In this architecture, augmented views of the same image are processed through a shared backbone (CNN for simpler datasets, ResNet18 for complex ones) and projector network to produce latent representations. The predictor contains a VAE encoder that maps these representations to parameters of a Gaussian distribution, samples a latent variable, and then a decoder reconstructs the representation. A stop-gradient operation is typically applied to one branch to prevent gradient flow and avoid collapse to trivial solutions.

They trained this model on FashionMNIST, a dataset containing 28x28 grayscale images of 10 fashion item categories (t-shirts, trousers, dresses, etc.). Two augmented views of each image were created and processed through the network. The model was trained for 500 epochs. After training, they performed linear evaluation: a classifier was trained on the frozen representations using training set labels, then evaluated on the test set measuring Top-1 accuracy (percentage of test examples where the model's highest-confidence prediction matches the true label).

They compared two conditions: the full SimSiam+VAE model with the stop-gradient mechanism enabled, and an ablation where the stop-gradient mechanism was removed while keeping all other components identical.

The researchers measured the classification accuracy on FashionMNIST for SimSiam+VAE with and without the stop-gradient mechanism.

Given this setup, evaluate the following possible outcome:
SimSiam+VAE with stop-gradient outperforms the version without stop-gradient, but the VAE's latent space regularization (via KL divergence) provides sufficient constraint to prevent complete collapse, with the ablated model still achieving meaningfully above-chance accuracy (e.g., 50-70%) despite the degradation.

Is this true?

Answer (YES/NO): NO